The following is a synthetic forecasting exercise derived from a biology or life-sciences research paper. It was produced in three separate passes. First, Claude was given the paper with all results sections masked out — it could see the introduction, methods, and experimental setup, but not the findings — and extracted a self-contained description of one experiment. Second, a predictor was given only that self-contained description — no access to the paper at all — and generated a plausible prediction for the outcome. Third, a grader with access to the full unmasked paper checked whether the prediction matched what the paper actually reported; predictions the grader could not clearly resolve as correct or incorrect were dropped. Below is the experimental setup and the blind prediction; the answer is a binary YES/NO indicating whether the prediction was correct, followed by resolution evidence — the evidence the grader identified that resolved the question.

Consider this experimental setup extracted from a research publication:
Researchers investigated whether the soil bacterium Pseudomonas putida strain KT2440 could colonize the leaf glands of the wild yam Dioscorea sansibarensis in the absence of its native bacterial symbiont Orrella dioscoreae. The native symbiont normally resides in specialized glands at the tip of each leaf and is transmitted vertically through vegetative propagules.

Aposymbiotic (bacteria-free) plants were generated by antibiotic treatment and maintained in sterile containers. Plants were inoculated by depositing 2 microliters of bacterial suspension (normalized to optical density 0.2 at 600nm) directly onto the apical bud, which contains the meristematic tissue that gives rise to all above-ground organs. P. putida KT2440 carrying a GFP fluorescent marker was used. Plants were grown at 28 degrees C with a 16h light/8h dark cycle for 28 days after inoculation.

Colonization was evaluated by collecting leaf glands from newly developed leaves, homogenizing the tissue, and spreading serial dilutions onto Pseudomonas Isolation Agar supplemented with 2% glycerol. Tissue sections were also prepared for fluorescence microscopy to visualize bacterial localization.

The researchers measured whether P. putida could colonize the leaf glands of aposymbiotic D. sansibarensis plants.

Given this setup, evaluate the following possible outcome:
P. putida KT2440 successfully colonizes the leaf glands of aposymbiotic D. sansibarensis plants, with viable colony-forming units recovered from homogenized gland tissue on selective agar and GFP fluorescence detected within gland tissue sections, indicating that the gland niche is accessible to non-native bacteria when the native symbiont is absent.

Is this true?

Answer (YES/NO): YES